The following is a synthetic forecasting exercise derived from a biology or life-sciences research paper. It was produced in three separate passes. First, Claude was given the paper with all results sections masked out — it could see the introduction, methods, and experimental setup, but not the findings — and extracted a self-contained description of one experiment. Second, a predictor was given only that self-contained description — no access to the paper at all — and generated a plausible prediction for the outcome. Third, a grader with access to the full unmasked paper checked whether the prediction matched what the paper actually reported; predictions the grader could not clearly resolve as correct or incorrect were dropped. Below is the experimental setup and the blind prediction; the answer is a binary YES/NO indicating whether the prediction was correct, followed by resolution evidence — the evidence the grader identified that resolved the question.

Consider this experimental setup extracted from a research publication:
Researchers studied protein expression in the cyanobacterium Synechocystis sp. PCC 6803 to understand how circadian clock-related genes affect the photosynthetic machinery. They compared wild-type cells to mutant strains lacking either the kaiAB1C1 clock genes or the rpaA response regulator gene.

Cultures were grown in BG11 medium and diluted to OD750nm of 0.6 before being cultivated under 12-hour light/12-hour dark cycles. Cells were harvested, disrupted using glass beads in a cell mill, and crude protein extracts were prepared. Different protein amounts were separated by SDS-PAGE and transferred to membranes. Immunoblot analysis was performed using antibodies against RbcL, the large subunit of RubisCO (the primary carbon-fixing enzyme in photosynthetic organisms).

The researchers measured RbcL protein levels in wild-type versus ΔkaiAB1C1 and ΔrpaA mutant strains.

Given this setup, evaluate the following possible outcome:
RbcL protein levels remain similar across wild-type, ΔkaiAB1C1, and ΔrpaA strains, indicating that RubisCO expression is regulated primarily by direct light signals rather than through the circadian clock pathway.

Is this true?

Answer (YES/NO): NO